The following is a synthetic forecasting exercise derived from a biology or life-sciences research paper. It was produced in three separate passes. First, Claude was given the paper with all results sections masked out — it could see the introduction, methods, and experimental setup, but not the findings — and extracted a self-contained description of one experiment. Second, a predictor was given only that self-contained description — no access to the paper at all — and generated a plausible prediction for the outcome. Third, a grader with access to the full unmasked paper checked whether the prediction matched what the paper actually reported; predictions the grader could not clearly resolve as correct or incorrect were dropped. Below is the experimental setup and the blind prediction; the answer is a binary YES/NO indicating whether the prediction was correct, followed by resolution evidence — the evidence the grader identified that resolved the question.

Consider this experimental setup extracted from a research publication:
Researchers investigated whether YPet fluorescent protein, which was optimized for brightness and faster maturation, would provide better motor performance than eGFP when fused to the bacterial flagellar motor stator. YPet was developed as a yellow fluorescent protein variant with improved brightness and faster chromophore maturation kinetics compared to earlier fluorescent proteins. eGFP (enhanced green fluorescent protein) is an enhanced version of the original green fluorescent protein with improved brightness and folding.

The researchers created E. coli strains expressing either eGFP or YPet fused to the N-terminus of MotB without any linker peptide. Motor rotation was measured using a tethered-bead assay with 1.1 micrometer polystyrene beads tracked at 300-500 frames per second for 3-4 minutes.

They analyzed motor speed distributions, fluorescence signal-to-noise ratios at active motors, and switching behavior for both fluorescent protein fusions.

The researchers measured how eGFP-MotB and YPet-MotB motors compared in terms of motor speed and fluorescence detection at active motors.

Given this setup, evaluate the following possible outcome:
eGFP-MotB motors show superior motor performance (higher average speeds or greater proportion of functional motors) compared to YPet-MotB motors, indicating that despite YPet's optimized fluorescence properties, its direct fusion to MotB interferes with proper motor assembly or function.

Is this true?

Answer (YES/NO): NO